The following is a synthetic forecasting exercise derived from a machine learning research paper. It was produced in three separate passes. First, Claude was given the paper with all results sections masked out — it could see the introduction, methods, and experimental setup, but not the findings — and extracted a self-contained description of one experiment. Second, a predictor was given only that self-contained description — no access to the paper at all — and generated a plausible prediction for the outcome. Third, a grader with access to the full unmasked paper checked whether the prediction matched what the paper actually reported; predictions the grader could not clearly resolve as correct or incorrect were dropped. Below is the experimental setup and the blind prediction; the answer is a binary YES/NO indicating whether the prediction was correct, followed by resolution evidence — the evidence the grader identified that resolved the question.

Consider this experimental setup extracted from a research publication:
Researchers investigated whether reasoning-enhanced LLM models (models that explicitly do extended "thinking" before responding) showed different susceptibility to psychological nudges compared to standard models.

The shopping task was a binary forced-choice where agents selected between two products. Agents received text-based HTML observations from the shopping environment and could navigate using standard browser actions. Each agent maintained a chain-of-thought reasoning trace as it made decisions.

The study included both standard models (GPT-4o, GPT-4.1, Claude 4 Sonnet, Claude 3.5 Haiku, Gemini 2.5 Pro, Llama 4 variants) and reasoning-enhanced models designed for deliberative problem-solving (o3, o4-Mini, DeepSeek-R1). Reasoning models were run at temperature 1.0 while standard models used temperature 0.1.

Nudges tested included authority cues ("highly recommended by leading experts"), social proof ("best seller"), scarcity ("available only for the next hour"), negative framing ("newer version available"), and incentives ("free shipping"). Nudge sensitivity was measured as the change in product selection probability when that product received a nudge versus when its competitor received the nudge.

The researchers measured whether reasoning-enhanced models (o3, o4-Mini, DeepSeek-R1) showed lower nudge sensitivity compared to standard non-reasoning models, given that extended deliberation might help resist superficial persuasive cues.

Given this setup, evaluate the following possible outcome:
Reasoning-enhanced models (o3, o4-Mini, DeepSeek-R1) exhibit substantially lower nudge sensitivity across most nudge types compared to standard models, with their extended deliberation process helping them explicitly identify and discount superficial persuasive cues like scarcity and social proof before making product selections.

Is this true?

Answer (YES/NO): NO